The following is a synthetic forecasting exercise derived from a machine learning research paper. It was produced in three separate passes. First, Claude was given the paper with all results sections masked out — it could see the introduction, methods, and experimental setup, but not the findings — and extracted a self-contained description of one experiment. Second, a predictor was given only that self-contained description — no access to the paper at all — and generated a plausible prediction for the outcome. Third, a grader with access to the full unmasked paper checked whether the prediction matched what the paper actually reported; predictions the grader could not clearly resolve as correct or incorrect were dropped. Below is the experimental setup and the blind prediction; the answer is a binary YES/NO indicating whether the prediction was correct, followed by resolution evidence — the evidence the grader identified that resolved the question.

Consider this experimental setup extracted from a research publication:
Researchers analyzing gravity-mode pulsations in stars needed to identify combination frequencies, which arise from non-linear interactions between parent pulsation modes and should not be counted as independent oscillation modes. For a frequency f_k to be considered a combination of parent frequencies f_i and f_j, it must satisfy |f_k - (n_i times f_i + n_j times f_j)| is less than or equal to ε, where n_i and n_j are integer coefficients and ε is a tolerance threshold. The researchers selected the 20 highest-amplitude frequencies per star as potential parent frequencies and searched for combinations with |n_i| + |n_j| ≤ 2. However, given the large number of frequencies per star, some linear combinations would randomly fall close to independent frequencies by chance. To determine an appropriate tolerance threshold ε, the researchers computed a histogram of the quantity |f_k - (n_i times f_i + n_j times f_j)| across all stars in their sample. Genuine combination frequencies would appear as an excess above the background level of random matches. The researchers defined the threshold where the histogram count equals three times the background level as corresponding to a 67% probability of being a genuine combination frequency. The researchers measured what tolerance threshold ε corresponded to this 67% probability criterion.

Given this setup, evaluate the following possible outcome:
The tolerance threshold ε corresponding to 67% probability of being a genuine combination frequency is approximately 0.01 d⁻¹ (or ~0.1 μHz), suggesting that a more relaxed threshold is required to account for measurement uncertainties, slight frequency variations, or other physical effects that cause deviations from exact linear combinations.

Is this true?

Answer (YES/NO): NO